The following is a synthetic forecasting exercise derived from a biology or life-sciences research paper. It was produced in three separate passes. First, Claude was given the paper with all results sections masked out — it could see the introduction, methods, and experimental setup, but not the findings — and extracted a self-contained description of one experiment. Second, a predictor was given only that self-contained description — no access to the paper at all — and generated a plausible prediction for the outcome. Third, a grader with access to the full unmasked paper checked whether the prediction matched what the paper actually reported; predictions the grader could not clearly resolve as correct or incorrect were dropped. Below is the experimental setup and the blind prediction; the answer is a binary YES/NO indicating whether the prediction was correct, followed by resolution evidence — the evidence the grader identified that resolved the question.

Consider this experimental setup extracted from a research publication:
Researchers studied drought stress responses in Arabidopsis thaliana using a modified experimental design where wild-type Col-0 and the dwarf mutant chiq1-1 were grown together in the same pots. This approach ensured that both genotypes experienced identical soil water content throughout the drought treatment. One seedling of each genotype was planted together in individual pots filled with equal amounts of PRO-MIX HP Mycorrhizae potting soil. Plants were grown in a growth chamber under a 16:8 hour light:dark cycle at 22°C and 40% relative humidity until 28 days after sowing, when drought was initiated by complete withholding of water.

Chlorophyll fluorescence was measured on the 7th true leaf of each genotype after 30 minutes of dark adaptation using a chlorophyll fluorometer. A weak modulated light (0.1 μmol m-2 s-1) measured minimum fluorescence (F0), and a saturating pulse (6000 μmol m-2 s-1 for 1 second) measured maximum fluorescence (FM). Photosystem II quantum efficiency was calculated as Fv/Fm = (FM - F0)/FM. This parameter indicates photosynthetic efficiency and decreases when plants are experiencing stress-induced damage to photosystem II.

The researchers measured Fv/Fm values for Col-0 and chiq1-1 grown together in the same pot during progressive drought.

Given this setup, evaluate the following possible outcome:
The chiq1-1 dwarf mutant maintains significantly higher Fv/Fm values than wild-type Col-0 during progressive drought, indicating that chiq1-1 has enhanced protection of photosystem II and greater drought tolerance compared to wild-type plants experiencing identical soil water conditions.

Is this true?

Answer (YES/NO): NO